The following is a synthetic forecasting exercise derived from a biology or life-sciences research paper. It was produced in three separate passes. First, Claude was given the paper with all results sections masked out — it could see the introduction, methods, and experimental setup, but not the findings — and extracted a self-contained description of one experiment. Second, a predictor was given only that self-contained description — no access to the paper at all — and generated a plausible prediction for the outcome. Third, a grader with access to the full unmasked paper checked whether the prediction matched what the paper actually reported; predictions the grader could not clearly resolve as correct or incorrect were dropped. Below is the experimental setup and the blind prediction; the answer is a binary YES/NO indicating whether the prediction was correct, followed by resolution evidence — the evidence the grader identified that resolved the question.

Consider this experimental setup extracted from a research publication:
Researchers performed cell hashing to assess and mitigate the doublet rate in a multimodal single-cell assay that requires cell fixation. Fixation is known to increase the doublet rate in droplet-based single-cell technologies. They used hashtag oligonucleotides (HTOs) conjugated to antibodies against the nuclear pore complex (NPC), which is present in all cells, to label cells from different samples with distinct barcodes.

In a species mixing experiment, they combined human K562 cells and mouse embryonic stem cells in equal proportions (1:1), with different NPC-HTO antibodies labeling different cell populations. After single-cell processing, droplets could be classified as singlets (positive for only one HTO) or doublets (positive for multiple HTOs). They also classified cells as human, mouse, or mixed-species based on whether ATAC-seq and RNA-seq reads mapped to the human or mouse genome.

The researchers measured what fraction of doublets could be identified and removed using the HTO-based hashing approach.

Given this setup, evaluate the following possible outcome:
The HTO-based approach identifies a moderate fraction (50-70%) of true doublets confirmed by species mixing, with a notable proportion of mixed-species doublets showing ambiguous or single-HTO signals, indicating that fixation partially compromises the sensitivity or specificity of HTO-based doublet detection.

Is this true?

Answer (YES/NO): NO